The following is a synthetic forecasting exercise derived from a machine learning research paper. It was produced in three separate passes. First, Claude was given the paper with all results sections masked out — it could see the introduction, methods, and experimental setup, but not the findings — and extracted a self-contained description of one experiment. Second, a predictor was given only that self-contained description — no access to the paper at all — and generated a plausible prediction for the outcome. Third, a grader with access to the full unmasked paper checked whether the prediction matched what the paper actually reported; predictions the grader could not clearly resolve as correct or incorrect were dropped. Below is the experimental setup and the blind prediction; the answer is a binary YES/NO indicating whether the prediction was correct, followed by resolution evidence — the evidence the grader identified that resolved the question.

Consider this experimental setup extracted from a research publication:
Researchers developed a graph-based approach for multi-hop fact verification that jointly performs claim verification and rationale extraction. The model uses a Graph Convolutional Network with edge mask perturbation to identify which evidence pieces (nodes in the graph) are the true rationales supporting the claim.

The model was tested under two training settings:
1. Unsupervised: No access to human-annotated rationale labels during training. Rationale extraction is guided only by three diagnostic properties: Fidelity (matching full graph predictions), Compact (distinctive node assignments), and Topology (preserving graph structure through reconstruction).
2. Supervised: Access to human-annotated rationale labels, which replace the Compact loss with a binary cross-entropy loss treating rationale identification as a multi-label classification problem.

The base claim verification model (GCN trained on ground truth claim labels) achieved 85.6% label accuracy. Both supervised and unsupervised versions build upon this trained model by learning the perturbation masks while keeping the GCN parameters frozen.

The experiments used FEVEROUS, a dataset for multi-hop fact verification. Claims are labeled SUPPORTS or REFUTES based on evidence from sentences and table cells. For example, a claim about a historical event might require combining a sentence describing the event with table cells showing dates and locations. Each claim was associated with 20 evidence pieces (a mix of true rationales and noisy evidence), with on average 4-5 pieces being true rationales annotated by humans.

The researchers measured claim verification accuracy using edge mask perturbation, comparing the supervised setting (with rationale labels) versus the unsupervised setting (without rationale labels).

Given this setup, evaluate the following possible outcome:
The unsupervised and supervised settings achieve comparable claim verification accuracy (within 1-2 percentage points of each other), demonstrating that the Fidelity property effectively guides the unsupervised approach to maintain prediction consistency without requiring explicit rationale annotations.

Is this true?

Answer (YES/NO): YES